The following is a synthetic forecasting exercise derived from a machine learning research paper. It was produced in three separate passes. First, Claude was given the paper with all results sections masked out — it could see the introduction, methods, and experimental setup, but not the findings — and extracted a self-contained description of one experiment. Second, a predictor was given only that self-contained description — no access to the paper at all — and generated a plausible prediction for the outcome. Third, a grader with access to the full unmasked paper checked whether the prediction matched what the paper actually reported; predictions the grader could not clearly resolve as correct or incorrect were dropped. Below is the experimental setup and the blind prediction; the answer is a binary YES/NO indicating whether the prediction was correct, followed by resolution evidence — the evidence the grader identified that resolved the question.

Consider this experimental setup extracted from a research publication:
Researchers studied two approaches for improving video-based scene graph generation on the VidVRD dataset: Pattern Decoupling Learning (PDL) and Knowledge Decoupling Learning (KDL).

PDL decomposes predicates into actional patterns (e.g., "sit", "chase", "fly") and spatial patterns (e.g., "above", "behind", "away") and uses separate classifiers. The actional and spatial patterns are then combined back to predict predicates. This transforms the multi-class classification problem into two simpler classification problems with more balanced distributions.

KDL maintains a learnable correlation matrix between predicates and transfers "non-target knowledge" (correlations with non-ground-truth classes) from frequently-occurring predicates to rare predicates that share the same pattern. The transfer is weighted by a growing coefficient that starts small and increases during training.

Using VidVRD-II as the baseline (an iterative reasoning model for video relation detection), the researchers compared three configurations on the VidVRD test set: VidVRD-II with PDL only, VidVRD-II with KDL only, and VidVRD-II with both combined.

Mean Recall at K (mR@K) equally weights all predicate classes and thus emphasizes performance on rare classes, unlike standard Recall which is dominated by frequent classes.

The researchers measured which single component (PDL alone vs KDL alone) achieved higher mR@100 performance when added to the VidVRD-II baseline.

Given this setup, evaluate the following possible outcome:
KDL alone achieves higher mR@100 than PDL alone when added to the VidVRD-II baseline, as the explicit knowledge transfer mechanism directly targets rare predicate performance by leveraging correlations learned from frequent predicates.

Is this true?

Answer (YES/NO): NO